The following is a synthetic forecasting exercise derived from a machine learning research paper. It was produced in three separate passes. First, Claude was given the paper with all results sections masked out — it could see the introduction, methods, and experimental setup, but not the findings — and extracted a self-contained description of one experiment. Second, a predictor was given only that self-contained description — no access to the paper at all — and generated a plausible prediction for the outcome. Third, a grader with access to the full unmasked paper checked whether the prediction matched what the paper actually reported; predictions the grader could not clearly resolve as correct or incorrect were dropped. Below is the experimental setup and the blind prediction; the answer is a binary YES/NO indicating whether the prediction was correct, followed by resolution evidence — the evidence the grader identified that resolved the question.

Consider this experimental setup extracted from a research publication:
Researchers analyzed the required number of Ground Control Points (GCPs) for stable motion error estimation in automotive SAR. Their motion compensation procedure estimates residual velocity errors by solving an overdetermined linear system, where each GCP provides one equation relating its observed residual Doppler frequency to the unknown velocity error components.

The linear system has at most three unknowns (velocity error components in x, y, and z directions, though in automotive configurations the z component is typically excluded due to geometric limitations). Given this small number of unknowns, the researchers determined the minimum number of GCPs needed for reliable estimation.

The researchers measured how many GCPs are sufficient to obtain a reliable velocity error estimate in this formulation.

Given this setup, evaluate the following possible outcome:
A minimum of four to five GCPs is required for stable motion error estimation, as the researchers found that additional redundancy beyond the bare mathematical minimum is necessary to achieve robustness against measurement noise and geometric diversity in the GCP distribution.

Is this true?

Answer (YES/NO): NO